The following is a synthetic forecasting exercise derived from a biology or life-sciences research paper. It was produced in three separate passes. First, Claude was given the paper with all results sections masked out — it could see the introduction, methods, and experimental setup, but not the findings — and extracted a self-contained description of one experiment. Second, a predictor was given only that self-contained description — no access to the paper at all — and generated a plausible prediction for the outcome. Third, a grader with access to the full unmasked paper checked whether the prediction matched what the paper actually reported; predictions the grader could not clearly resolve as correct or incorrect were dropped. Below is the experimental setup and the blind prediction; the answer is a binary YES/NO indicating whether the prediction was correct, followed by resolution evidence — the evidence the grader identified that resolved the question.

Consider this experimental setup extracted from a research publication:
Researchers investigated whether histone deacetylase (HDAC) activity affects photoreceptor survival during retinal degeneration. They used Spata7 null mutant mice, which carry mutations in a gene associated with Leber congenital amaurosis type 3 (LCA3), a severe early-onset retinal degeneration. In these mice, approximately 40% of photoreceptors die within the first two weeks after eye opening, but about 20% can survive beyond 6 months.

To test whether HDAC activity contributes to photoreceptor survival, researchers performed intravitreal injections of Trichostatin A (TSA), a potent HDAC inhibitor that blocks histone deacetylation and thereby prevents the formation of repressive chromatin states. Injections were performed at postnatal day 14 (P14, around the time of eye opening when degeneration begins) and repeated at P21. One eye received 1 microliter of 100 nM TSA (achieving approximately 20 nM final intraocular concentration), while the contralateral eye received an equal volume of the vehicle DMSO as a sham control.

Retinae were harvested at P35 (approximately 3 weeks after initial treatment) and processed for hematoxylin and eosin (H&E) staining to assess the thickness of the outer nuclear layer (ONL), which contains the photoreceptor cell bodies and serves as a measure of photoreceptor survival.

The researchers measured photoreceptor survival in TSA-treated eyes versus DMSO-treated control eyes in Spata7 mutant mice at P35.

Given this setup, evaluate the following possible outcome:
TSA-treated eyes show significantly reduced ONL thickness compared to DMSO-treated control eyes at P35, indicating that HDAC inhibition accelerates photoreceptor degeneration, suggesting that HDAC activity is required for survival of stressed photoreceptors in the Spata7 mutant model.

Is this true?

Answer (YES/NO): YES